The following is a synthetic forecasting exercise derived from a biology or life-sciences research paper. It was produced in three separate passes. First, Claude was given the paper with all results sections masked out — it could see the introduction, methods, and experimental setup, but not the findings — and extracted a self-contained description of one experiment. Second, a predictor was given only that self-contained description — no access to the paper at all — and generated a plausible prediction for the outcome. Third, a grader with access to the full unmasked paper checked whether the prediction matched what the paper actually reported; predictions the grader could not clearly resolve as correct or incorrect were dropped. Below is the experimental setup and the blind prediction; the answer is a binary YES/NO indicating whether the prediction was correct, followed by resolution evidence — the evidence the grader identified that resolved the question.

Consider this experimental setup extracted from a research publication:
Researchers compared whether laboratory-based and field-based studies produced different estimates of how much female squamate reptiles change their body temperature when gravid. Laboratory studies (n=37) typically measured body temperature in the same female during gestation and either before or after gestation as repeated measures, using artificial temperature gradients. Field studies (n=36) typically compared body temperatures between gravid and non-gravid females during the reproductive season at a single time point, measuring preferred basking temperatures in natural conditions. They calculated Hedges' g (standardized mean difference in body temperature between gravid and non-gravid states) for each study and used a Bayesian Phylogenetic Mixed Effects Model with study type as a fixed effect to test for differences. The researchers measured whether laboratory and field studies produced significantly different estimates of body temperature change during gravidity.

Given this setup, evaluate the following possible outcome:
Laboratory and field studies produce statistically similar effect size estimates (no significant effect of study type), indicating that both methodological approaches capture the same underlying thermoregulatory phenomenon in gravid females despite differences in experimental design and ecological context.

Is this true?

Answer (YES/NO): YES